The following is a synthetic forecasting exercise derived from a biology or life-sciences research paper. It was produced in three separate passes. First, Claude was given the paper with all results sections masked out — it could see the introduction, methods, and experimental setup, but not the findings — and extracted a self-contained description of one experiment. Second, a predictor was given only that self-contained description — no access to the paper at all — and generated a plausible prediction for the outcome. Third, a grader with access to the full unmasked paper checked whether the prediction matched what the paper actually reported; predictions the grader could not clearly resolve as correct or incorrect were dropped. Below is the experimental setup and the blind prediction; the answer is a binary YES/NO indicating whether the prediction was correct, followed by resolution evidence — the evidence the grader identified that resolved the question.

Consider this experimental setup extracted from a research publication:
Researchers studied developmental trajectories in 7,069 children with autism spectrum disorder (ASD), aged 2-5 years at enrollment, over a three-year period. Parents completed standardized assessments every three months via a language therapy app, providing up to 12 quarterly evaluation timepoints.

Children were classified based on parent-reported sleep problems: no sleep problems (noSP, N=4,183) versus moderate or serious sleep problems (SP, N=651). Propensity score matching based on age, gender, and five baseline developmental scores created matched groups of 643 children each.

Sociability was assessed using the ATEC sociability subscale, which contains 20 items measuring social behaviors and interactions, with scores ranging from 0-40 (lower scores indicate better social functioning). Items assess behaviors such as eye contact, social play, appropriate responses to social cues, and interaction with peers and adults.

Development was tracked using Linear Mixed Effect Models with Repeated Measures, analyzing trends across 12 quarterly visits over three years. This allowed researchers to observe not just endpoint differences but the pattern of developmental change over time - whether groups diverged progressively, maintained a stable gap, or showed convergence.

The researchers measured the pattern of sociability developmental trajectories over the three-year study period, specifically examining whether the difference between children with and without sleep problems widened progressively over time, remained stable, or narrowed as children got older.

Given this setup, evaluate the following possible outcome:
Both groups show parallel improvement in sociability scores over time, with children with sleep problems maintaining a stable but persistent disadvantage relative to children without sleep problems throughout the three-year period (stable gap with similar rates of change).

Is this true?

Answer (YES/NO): NO